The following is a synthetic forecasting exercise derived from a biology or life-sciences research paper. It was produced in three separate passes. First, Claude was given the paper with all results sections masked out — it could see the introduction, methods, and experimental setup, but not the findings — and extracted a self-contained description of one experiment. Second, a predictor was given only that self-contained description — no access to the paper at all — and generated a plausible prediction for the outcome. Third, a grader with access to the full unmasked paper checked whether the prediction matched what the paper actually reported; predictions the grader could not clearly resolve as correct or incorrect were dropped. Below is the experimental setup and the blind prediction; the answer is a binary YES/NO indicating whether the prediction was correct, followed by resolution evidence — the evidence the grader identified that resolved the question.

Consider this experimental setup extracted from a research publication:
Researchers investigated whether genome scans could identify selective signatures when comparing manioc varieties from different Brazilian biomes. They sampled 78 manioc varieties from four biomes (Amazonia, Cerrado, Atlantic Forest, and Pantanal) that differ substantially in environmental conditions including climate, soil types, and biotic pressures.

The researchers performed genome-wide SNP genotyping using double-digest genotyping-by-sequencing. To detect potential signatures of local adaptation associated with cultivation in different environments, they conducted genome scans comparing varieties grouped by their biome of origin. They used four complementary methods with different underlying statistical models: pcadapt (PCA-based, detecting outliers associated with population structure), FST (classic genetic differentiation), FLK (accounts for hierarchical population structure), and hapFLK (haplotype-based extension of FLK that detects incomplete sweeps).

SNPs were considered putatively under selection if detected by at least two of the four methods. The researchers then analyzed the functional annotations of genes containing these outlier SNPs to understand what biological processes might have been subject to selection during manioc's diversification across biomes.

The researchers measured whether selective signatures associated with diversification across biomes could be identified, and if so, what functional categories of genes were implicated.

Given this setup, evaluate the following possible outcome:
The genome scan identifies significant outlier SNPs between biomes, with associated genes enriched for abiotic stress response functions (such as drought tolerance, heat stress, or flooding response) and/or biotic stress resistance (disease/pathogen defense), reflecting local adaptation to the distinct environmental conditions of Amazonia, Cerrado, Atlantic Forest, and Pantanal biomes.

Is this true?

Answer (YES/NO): NO